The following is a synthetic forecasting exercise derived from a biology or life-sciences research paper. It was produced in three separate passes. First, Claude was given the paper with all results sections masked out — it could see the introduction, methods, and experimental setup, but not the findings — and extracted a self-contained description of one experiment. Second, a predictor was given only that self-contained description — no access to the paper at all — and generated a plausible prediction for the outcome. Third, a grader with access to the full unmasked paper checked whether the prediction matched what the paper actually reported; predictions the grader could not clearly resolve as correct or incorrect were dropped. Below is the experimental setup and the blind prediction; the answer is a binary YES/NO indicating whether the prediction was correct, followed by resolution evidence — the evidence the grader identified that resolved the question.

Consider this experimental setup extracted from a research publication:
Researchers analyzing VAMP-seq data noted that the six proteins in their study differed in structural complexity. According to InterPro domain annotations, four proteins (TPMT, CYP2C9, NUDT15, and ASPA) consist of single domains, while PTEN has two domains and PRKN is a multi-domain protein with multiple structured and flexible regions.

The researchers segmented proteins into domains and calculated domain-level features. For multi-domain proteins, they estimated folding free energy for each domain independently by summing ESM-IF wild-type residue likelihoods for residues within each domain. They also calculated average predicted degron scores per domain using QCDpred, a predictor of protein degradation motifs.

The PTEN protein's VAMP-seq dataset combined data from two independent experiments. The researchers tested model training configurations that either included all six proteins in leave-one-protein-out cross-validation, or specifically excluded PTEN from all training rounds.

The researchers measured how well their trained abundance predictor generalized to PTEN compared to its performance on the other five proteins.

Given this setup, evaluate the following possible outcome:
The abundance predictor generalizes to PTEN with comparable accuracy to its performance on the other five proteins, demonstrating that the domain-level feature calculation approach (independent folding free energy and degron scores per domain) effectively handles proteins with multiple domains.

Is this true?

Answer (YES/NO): NO